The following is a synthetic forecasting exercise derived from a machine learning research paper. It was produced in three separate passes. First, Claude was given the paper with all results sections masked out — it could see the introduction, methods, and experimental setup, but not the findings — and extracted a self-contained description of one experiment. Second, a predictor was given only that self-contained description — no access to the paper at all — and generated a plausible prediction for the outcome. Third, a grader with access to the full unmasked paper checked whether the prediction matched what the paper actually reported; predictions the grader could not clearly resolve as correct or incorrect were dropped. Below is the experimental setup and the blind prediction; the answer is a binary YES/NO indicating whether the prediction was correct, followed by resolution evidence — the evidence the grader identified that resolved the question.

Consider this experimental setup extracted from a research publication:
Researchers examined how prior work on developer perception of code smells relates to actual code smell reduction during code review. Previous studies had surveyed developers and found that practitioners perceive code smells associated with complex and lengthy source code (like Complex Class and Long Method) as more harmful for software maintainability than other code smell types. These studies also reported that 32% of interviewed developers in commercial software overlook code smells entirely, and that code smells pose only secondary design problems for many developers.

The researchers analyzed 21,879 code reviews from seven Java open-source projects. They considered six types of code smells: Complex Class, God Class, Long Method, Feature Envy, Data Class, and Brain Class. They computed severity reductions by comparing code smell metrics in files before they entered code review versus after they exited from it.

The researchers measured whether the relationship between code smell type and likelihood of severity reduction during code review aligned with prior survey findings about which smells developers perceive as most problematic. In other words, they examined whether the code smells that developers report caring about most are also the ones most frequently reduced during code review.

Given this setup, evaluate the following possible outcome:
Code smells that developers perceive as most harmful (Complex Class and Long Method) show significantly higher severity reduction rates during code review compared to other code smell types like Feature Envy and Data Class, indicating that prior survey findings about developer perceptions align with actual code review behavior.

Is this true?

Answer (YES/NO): NO